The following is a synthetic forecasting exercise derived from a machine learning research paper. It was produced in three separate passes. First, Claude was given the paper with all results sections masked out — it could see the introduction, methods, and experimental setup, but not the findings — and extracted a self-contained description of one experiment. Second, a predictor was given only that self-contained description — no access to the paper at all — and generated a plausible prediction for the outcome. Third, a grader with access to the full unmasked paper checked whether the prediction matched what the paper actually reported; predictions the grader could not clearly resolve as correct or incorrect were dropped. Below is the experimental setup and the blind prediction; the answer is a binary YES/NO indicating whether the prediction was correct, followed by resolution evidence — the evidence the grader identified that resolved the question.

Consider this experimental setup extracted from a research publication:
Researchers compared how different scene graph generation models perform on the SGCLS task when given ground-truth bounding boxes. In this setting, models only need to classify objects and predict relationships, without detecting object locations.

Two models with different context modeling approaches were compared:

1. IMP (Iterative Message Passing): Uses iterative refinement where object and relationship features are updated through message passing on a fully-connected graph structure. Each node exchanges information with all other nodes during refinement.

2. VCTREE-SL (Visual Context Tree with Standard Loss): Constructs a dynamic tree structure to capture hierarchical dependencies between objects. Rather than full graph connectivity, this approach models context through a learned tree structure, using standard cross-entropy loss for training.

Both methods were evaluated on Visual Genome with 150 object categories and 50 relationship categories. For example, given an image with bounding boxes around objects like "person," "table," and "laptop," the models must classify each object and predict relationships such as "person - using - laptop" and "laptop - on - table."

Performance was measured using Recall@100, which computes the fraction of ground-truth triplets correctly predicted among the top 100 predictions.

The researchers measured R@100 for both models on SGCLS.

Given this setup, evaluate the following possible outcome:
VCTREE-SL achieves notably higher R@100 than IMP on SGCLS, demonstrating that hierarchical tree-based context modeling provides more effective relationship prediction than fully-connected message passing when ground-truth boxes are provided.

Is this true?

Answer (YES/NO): YES